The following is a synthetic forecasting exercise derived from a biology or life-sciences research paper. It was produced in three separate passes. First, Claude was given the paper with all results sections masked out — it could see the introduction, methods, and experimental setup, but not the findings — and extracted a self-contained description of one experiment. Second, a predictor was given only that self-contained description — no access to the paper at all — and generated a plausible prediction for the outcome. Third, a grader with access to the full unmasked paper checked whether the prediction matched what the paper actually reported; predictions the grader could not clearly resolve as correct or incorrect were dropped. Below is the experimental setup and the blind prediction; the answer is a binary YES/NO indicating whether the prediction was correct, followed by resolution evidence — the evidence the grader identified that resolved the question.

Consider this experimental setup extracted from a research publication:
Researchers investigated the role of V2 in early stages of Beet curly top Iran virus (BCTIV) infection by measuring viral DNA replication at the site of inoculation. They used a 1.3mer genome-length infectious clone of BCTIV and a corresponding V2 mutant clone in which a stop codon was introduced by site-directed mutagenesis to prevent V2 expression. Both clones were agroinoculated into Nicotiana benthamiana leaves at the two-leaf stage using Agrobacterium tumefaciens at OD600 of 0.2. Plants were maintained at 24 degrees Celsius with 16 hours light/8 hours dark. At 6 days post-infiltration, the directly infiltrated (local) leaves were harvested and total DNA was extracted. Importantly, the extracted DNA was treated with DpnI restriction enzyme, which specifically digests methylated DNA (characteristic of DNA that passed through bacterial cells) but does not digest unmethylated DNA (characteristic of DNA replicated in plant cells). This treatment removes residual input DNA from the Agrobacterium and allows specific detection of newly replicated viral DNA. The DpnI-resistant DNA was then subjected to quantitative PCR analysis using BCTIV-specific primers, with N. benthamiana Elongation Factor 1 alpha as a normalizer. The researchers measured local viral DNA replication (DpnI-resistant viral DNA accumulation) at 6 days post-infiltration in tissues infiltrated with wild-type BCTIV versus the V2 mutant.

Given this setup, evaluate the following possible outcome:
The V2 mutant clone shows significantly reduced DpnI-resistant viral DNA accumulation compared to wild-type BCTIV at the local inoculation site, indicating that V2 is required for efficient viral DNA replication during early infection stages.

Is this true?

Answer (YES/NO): NO